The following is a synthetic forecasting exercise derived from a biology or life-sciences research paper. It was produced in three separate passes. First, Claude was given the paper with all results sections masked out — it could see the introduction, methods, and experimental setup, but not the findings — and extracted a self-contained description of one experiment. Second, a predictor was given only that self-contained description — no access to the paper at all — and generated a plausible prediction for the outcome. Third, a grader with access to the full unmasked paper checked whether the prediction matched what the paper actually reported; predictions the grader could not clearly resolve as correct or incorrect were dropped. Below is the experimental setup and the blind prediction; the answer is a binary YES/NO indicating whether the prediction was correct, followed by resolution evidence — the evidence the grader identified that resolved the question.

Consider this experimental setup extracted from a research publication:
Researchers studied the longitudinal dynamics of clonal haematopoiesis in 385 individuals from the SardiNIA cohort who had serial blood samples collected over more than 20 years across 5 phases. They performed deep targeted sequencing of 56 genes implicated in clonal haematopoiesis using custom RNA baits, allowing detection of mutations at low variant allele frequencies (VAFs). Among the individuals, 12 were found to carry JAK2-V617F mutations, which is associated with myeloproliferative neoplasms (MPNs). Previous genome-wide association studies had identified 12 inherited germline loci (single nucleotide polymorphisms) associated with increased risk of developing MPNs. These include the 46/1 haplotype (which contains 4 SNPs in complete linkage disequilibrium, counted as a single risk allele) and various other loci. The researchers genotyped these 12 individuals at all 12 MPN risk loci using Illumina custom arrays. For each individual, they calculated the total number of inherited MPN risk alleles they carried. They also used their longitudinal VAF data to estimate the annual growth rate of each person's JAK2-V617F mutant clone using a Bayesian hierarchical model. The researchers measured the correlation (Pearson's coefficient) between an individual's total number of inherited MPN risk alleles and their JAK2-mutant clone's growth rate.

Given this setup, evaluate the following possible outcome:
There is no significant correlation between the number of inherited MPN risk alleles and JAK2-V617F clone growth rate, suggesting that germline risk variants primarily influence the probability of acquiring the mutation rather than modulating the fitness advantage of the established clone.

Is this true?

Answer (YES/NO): YES